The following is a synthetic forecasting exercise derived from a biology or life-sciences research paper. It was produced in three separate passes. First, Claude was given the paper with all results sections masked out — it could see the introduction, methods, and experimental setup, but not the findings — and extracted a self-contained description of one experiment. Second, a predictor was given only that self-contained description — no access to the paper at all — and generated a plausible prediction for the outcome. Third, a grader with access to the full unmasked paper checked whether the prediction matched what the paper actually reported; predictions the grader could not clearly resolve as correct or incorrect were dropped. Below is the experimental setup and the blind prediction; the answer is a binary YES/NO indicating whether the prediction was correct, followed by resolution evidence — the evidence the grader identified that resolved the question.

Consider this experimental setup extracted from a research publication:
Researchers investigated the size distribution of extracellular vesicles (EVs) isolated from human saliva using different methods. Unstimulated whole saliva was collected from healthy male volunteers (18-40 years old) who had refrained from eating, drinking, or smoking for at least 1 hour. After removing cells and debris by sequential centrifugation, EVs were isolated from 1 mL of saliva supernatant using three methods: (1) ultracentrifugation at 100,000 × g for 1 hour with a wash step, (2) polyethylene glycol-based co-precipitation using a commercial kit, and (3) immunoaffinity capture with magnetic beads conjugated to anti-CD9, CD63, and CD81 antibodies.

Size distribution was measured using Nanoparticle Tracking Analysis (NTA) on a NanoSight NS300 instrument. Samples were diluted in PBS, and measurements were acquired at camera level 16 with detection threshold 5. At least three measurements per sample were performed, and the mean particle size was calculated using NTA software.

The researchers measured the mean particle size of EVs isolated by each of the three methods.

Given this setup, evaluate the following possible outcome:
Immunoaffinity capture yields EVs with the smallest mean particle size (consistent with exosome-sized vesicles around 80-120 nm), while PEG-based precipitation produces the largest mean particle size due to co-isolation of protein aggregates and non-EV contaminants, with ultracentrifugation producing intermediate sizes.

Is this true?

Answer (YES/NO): NO